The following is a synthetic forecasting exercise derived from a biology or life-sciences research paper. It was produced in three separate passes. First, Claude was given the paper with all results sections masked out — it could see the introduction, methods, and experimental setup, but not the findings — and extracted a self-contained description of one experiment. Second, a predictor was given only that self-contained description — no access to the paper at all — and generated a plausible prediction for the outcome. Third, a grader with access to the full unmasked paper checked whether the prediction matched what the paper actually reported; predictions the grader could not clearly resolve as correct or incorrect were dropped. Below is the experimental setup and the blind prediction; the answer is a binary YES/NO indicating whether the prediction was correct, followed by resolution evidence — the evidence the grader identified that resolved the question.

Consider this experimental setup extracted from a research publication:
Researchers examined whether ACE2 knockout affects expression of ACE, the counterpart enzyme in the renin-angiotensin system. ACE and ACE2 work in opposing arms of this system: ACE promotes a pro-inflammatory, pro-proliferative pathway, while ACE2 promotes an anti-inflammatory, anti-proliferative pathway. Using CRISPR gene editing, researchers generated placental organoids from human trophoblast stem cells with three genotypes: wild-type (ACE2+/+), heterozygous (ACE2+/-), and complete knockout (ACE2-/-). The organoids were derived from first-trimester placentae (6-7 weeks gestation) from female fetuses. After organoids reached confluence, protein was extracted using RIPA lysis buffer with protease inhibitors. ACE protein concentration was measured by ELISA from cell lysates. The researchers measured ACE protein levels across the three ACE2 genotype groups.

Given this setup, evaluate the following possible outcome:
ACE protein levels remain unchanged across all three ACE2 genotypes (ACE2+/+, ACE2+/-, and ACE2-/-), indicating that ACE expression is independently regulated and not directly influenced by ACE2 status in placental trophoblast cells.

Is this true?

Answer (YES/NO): NO